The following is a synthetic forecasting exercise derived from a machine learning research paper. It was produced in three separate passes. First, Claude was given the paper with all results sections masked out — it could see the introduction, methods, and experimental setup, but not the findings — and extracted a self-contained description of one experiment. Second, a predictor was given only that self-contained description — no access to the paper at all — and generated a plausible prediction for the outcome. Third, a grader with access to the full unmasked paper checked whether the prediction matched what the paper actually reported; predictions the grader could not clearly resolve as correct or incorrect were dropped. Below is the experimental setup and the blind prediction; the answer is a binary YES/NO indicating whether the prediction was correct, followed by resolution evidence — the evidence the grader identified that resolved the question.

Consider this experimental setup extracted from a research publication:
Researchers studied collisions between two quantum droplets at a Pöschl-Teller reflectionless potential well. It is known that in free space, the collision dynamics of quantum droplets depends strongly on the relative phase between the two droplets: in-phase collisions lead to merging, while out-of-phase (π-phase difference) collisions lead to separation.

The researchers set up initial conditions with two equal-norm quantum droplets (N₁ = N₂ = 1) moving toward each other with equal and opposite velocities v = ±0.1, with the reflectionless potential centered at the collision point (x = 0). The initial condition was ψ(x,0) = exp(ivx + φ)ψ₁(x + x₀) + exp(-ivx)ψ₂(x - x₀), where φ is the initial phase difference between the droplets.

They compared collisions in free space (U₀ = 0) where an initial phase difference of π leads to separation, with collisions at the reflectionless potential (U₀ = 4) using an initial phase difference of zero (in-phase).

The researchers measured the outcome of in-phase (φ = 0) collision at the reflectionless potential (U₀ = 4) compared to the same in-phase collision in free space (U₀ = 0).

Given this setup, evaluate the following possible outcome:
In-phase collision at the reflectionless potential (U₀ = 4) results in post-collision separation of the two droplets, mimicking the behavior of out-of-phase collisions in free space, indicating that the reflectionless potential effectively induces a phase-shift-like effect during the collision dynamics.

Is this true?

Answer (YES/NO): YES